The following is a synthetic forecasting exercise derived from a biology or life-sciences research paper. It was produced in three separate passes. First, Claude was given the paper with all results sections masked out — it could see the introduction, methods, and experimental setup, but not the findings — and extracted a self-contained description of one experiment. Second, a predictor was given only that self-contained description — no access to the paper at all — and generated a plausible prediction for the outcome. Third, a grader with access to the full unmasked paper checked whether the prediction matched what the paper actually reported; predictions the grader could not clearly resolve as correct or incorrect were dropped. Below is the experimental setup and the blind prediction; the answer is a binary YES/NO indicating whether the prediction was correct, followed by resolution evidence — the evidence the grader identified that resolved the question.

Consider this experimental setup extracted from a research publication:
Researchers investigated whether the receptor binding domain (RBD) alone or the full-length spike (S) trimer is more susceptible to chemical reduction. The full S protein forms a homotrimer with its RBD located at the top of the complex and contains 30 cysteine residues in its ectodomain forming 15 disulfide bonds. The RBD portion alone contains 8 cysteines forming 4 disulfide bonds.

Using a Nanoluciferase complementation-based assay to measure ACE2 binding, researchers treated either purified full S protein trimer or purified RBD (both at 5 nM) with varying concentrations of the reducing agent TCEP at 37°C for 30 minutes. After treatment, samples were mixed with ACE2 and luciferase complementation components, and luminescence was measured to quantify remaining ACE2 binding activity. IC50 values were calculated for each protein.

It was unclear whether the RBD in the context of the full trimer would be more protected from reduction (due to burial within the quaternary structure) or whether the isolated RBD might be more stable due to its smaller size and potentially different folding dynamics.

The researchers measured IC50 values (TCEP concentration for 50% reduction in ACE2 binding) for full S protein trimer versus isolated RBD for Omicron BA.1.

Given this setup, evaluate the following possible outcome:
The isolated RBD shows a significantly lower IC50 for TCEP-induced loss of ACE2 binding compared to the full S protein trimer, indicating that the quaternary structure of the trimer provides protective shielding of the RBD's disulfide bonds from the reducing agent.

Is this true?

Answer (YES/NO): YES